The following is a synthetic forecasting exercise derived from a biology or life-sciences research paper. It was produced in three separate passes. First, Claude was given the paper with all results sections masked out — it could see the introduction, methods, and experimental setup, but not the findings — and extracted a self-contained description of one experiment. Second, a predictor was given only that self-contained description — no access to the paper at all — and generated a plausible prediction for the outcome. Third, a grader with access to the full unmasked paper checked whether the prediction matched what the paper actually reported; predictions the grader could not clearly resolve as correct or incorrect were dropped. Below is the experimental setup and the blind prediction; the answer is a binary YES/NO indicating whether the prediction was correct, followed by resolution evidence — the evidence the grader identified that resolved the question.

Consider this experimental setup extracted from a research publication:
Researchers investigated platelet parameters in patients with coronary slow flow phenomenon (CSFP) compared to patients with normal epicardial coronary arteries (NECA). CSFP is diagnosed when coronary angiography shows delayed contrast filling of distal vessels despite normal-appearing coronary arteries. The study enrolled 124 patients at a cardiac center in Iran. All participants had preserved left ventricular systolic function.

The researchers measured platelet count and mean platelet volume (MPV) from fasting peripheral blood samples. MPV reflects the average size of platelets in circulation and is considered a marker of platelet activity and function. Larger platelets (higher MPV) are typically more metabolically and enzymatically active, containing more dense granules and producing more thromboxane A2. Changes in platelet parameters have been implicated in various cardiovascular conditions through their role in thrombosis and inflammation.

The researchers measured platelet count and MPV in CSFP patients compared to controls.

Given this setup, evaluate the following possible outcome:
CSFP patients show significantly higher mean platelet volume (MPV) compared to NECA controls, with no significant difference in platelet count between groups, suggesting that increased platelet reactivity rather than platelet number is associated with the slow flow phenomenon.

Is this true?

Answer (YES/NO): NO